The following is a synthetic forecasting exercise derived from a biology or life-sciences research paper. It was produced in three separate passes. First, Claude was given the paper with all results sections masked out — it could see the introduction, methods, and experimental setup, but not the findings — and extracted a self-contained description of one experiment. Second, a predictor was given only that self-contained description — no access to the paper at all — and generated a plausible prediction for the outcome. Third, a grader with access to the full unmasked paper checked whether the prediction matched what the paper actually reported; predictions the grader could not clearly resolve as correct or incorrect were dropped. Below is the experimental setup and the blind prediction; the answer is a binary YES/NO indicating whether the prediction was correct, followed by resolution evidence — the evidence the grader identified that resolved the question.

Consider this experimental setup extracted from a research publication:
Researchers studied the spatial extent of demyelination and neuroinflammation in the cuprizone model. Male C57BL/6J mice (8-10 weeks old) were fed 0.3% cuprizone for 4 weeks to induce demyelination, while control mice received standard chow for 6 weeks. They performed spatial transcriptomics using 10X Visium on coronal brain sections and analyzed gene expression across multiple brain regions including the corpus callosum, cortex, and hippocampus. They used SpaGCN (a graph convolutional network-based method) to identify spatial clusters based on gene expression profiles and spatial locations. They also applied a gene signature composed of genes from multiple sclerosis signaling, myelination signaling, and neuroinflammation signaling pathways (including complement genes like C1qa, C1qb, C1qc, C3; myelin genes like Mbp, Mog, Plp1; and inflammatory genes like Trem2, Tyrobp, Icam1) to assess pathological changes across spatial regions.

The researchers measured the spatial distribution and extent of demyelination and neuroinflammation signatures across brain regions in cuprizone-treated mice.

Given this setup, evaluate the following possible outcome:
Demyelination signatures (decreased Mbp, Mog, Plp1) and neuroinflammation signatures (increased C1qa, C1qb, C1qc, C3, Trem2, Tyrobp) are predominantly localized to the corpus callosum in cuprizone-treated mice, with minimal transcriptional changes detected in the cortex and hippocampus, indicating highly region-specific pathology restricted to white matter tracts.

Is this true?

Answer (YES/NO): NO